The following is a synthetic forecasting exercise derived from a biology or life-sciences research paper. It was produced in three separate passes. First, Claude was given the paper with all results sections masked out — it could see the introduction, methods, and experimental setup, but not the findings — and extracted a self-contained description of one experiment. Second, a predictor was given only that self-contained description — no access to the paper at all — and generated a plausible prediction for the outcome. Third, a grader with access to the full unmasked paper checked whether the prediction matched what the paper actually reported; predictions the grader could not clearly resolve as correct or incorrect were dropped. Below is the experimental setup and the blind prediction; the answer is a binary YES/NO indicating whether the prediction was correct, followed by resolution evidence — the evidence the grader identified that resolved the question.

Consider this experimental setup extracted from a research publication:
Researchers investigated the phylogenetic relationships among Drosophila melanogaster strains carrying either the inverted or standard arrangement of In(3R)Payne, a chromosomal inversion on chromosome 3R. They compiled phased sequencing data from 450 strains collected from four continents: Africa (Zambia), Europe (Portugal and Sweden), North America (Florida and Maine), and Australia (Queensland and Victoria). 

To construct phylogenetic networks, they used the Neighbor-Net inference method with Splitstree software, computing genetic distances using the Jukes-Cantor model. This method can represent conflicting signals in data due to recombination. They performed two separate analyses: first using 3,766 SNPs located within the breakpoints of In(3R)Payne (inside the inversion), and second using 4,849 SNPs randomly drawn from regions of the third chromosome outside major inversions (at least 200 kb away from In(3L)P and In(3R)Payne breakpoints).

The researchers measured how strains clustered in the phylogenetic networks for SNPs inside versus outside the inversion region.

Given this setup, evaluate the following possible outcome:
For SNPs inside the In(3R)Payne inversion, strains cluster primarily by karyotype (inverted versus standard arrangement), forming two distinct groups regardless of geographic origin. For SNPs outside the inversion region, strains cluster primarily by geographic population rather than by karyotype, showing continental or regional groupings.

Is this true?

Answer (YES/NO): YES